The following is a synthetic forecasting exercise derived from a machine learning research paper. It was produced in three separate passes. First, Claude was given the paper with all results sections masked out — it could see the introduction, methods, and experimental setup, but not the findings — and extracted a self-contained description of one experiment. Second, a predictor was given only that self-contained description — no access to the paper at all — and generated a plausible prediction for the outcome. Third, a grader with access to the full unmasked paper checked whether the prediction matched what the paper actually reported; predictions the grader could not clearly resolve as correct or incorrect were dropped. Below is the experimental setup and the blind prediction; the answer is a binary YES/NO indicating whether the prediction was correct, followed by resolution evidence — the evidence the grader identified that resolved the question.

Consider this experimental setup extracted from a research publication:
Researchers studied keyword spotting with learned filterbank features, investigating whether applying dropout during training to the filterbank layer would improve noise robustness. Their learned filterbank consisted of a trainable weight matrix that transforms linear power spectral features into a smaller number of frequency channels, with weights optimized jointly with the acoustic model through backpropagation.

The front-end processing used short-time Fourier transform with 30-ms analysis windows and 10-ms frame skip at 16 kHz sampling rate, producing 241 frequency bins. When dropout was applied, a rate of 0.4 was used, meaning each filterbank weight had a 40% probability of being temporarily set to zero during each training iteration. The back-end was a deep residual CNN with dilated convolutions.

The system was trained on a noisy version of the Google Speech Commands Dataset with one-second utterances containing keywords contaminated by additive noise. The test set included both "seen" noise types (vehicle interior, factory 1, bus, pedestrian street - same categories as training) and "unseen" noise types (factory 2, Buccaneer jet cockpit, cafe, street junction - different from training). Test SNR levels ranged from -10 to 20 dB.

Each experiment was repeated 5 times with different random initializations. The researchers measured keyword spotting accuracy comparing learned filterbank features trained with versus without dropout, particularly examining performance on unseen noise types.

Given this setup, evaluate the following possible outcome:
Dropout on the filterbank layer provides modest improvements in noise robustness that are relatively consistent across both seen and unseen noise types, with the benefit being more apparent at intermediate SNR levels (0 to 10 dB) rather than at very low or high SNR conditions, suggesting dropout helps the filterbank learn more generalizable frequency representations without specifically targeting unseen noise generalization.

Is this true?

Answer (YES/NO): NO